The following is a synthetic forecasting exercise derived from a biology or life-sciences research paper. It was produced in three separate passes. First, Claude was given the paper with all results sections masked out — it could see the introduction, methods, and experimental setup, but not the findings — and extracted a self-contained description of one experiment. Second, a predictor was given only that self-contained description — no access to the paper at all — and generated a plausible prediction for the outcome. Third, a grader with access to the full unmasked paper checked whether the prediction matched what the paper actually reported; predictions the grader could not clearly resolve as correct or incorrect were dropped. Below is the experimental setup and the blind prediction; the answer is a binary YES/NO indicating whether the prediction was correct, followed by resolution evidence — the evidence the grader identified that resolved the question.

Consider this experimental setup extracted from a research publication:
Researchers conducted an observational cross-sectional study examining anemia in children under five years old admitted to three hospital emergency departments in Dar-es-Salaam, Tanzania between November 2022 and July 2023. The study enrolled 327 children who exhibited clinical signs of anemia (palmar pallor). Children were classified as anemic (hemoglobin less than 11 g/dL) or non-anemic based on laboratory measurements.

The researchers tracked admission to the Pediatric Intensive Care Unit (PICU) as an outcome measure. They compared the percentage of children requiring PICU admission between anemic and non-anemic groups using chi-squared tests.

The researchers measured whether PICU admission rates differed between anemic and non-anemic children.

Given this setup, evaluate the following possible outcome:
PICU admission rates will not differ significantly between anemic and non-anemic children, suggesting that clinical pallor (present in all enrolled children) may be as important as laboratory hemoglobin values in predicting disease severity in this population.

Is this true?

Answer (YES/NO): YES